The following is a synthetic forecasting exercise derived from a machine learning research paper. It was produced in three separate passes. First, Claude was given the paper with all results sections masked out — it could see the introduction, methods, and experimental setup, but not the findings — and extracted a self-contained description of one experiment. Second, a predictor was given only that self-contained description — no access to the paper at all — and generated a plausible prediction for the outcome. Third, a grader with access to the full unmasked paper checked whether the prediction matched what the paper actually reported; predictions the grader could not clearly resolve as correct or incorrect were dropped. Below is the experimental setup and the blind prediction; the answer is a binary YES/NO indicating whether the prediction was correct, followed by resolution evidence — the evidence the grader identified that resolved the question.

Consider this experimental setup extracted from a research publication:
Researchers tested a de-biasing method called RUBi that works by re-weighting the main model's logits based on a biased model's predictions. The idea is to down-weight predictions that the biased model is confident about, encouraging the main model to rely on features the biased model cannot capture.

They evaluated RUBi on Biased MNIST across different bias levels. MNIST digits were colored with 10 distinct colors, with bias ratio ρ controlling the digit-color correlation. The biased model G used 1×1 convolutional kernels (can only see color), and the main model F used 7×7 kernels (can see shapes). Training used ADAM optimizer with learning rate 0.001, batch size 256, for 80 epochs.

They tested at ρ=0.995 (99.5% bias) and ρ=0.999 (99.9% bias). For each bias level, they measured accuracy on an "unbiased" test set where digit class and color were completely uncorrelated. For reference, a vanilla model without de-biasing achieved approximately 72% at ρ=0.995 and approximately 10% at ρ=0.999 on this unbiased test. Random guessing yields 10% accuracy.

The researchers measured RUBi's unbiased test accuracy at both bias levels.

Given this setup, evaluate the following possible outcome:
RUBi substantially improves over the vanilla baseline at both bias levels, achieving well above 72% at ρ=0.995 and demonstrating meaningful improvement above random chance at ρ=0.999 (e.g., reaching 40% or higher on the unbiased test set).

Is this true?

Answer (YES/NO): NO